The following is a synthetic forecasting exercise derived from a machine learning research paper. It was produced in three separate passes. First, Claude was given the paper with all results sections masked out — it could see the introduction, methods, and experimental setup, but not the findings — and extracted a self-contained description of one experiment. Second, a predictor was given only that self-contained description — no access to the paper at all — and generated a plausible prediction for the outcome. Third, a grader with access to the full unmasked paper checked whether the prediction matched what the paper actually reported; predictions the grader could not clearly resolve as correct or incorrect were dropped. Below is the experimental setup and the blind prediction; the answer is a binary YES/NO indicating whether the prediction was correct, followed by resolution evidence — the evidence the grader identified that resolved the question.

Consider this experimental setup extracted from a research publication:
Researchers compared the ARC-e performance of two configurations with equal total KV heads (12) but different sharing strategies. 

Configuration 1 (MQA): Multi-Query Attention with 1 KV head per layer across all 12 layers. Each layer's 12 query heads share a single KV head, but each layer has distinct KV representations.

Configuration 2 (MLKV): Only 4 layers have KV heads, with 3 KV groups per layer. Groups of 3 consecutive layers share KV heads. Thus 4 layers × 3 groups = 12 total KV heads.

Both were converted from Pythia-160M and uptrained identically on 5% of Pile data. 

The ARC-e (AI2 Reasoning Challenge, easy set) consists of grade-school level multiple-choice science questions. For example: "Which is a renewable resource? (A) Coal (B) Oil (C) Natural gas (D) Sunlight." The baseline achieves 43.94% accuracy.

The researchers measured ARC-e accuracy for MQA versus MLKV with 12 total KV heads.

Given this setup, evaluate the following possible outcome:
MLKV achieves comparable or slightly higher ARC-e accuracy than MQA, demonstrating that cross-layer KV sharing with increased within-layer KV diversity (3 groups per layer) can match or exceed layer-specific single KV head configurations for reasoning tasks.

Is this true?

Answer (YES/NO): YES